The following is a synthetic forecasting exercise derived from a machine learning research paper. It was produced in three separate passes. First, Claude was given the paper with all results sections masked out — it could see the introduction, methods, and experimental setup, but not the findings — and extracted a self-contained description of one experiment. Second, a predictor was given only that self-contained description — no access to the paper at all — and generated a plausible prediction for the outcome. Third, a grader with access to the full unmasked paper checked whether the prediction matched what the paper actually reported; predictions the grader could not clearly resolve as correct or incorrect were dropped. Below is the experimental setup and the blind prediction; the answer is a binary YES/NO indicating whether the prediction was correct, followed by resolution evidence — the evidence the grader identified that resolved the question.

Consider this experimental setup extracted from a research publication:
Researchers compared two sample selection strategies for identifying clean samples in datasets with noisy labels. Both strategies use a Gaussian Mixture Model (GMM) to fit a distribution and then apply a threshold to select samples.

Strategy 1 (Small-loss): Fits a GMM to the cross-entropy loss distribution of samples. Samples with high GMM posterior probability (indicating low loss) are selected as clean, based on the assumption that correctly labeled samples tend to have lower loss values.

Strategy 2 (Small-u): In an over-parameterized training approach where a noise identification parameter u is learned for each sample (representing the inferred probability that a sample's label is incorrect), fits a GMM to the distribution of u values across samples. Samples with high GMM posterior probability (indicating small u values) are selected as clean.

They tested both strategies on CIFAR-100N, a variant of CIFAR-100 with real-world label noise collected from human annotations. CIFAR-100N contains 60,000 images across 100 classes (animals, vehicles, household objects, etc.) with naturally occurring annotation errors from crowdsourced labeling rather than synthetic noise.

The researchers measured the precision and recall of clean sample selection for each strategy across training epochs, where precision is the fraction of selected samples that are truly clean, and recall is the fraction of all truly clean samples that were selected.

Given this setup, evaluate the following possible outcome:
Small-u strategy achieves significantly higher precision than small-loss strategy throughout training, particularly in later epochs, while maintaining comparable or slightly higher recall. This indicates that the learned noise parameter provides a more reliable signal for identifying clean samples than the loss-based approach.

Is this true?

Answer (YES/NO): NO